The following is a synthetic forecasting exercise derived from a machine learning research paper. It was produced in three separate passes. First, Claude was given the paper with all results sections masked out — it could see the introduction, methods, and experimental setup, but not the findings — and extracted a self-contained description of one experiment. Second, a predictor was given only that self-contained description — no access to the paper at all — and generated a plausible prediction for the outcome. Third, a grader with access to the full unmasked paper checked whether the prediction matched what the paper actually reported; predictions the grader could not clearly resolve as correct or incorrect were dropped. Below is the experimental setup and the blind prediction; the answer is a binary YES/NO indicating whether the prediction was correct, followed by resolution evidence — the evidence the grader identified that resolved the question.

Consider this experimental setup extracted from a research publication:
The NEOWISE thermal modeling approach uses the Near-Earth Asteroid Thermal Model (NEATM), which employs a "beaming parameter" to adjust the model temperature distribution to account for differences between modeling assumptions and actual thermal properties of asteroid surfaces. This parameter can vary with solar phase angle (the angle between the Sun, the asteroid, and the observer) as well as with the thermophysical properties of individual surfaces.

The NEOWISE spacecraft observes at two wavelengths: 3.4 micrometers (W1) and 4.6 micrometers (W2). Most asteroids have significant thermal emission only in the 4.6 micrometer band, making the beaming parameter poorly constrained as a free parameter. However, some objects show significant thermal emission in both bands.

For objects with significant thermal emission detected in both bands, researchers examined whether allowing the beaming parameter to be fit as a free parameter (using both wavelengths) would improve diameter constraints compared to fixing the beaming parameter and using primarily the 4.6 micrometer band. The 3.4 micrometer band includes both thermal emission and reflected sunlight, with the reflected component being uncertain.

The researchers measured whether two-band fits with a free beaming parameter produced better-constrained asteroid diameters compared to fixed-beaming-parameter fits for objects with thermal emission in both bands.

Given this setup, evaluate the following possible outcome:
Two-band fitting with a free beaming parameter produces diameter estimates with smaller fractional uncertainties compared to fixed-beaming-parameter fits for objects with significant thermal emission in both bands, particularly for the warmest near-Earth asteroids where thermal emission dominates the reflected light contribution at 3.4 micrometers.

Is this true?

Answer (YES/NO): NO